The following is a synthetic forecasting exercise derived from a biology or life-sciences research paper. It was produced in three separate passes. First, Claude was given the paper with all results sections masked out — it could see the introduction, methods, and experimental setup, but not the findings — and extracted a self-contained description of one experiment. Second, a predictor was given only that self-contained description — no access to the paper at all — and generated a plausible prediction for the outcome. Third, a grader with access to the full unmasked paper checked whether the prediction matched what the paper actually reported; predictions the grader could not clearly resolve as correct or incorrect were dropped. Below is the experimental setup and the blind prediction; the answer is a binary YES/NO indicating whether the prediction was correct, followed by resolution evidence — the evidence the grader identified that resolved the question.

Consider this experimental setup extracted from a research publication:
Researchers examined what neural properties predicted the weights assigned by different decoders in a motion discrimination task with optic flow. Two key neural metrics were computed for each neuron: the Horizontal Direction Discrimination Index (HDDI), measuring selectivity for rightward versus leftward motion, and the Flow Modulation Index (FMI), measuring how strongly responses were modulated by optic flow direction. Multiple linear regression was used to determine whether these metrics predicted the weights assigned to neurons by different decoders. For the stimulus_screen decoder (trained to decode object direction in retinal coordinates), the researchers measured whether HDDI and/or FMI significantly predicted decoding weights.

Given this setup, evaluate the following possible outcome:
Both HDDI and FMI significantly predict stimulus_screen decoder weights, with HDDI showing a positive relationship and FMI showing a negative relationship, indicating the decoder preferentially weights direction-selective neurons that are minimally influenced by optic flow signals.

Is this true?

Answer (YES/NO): NO